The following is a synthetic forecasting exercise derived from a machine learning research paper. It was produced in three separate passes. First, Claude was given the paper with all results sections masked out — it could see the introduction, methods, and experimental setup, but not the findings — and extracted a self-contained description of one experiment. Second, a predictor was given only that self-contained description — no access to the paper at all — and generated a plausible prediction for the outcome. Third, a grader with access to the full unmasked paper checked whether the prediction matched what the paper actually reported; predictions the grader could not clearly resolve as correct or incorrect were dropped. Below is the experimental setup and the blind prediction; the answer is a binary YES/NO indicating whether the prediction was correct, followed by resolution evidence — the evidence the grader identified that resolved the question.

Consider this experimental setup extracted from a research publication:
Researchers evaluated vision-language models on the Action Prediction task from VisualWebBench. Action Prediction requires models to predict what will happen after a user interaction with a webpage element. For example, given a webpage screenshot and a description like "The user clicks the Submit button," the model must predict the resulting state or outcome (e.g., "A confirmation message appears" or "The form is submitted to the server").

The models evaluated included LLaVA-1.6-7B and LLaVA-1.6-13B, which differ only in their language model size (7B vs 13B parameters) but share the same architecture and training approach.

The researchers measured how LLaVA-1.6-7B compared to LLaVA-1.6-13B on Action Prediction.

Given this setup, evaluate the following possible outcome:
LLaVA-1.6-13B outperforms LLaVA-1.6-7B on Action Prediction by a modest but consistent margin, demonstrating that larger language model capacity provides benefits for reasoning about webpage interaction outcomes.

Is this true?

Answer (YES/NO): NO